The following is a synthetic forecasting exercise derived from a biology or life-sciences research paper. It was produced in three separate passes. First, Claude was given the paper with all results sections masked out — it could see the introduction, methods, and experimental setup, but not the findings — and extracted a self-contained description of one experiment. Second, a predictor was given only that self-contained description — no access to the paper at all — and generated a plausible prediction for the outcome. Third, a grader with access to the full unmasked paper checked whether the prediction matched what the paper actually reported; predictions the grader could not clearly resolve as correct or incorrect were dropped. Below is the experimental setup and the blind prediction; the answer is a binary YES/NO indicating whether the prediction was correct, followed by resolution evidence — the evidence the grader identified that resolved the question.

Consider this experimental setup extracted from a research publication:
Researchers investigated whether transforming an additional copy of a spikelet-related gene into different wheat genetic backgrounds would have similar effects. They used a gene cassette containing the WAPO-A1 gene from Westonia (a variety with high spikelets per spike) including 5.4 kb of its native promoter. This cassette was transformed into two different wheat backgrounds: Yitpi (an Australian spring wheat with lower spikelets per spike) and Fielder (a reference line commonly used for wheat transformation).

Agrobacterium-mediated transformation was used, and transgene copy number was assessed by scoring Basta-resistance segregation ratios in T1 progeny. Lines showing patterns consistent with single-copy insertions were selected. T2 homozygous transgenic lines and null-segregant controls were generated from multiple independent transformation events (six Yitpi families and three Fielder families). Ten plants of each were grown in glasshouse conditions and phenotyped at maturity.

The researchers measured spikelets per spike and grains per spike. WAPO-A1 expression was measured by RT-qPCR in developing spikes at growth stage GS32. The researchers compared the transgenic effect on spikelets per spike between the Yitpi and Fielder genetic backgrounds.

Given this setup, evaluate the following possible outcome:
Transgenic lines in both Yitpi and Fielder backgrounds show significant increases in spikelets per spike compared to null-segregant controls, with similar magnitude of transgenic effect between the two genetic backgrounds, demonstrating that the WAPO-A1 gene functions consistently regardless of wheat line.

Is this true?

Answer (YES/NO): NO